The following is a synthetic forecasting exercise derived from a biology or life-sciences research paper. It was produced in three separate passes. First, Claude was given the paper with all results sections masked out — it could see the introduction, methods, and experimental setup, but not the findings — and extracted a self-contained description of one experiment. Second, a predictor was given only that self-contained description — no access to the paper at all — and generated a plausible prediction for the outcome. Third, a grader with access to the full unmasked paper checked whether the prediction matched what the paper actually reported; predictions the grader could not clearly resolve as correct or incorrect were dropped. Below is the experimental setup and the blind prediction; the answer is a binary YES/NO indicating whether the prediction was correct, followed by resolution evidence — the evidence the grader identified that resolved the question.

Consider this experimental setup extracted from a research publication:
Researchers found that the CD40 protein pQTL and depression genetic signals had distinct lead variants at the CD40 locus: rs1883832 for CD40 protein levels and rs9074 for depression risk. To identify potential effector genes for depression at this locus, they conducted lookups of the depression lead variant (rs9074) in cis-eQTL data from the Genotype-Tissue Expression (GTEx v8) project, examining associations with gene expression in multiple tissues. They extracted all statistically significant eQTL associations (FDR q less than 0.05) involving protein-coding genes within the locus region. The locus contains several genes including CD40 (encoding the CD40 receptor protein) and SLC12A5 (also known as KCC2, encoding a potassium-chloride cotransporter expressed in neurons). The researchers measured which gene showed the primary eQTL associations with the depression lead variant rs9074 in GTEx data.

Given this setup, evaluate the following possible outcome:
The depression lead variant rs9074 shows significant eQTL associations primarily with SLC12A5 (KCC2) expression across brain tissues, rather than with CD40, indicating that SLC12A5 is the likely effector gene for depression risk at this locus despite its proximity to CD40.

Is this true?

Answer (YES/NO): NO